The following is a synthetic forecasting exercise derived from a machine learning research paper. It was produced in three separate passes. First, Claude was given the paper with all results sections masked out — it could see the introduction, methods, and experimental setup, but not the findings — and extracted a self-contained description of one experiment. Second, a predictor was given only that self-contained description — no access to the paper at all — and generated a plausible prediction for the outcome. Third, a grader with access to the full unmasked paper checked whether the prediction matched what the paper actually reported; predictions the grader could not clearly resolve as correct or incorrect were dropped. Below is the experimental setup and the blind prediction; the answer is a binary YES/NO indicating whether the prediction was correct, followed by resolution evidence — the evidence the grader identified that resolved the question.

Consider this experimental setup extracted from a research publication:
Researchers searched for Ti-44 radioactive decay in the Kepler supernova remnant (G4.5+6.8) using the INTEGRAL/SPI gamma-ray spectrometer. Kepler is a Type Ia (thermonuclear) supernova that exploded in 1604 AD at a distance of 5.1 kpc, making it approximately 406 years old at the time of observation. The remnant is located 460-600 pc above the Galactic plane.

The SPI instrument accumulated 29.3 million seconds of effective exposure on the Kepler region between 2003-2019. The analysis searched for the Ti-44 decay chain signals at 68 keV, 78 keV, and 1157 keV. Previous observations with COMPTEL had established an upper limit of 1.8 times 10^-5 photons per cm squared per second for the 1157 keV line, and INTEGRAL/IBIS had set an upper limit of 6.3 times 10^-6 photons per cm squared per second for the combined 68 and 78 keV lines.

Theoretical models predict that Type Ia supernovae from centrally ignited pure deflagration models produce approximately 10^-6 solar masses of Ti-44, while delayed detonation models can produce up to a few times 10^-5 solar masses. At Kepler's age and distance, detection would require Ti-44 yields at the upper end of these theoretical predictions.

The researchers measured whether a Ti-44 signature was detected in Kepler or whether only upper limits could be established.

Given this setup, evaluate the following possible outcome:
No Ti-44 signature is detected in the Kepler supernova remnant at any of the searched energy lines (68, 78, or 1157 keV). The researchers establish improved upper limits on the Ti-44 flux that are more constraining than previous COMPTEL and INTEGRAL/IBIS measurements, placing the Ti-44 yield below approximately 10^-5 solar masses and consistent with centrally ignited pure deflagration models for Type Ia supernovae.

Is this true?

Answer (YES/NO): NO